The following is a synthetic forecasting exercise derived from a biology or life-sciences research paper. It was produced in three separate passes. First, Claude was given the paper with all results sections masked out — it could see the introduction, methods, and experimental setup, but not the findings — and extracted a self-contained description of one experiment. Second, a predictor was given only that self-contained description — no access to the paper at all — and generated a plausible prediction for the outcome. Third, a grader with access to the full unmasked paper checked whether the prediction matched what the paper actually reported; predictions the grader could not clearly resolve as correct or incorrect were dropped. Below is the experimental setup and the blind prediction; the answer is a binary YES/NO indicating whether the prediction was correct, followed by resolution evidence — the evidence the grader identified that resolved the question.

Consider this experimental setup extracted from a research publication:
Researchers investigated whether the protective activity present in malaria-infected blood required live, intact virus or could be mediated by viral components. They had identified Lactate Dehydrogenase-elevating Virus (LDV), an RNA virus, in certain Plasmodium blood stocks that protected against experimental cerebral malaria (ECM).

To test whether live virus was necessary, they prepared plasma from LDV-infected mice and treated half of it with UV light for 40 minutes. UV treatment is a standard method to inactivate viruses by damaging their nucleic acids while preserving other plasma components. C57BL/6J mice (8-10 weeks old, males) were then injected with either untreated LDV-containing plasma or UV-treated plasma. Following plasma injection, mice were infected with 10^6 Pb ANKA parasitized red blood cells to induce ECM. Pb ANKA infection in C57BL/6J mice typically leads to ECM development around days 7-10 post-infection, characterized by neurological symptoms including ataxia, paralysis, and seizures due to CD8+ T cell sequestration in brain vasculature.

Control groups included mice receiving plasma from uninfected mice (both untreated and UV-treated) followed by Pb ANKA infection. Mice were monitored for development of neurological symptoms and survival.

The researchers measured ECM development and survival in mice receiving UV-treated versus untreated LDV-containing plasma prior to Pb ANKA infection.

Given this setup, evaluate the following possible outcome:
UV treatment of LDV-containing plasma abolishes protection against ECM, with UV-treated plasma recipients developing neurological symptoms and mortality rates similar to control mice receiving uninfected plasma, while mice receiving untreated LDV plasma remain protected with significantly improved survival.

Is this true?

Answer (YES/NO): YES